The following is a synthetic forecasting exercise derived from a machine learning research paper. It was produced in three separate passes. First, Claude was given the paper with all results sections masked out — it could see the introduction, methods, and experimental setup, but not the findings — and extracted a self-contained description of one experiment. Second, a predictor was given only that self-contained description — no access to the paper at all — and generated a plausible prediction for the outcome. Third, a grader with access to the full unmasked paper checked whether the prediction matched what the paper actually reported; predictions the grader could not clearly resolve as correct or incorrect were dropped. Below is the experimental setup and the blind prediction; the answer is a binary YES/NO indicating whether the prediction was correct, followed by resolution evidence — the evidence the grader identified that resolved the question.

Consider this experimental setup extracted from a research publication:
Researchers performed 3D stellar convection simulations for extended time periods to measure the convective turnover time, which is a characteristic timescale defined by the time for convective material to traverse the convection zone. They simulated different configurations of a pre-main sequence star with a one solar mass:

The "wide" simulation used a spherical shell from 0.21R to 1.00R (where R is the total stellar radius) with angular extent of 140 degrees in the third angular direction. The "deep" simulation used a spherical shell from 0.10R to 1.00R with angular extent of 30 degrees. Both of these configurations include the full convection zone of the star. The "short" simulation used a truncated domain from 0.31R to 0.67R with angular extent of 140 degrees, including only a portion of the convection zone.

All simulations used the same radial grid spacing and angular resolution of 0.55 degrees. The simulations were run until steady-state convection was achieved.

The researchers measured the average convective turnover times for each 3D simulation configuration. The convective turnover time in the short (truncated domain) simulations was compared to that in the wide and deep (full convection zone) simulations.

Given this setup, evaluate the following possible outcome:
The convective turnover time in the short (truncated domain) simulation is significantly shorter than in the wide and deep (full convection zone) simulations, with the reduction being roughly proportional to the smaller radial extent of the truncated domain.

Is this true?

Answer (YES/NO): NO